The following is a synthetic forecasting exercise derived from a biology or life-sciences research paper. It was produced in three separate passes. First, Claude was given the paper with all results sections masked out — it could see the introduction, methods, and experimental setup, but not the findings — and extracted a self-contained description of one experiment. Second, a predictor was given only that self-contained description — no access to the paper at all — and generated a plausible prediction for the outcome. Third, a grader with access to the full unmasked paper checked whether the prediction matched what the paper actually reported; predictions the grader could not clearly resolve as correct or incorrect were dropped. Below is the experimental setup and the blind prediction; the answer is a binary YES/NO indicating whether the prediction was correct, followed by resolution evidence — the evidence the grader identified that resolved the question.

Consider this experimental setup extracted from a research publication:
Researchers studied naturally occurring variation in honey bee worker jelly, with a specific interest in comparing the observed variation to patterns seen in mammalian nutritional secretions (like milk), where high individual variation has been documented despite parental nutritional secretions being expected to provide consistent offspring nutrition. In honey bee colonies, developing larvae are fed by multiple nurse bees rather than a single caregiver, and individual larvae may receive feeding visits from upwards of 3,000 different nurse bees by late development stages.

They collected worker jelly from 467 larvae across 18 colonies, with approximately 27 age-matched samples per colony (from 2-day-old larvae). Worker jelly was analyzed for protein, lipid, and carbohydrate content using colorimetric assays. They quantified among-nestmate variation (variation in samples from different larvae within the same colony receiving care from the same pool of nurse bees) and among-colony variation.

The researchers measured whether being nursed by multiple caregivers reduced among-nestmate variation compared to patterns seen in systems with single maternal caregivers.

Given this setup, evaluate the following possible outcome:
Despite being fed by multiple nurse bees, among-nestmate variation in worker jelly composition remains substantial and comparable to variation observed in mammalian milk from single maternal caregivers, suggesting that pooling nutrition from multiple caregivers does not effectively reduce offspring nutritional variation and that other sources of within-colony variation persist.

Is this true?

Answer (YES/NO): YES